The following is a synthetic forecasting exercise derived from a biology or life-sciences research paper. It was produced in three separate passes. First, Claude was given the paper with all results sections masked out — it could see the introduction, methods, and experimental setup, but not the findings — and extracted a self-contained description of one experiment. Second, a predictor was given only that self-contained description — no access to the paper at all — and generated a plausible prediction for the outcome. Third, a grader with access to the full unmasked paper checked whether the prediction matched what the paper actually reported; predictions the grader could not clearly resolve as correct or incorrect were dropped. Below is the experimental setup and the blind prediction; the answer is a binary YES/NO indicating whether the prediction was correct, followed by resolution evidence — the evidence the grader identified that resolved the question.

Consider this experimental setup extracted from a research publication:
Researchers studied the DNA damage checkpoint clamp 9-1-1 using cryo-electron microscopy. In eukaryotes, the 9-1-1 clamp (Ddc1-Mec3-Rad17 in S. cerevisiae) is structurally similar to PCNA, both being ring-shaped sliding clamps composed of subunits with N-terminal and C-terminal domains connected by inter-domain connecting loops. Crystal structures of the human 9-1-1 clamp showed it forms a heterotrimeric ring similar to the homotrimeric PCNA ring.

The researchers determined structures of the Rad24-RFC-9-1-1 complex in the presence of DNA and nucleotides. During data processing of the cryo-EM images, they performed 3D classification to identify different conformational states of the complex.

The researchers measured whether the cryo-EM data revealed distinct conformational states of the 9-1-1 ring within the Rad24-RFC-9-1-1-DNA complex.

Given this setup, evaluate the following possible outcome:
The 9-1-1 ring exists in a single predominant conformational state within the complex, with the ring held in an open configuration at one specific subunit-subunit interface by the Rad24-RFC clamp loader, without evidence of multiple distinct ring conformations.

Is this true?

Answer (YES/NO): NO